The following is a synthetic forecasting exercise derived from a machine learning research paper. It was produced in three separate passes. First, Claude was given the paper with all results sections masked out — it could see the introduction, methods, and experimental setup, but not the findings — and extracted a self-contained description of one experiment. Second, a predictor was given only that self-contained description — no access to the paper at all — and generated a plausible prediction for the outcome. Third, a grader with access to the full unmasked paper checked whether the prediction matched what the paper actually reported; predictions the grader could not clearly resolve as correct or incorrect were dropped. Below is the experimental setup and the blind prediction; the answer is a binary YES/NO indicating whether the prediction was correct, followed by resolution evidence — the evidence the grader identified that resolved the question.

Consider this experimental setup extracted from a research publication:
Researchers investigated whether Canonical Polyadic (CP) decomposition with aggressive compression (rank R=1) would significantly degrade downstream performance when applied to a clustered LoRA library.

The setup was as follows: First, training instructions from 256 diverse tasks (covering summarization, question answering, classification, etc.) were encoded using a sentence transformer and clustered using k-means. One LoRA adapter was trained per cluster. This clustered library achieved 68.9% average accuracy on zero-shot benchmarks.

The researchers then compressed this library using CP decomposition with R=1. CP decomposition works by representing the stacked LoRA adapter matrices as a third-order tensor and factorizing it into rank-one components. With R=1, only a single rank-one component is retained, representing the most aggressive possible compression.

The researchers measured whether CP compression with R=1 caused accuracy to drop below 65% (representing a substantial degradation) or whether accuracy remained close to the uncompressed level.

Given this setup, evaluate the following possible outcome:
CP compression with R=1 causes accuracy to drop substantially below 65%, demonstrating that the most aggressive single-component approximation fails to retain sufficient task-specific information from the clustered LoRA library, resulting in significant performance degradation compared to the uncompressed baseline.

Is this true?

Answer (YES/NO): NO